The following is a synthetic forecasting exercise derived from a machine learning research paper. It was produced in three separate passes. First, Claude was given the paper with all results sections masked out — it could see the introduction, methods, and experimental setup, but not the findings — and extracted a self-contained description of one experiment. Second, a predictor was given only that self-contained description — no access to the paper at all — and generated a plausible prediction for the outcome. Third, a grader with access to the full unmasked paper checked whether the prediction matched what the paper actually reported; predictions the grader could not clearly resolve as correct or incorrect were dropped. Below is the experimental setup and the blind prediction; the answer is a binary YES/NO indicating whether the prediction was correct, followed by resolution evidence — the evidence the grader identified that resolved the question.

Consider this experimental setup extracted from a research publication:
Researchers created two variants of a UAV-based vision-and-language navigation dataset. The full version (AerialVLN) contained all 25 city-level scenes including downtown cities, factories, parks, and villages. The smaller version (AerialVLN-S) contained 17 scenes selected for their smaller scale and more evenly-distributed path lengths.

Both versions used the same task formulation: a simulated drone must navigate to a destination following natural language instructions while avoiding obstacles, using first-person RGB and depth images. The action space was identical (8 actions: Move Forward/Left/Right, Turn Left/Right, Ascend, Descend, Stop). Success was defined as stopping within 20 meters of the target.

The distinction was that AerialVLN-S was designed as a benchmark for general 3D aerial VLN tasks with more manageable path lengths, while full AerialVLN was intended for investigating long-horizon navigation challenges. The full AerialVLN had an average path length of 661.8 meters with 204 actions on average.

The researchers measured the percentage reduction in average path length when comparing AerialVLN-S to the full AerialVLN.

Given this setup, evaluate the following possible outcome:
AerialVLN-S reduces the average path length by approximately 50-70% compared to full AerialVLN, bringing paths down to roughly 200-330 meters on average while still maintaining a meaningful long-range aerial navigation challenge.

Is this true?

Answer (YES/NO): YES